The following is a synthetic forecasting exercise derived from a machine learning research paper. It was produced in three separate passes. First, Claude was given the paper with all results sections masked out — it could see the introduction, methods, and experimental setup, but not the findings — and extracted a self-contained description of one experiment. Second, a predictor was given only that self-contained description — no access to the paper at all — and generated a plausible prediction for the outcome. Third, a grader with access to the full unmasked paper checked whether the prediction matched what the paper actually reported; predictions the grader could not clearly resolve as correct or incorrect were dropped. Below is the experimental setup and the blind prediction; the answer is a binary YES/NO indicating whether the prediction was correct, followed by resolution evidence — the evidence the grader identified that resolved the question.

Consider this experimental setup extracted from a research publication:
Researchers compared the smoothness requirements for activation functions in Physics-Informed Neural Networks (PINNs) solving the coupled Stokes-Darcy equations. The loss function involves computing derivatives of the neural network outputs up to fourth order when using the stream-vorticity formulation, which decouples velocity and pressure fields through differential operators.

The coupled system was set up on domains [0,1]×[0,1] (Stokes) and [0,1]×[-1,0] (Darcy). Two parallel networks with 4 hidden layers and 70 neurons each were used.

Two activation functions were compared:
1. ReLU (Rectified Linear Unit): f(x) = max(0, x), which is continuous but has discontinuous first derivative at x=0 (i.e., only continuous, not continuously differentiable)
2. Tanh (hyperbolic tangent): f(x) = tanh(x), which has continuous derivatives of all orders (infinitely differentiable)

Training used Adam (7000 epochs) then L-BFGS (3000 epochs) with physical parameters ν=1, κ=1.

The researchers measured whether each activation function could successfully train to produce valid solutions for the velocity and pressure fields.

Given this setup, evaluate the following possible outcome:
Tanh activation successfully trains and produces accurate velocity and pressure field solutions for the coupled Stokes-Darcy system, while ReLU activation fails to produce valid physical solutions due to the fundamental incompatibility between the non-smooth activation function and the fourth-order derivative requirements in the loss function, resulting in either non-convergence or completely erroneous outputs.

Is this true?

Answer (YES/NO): YES